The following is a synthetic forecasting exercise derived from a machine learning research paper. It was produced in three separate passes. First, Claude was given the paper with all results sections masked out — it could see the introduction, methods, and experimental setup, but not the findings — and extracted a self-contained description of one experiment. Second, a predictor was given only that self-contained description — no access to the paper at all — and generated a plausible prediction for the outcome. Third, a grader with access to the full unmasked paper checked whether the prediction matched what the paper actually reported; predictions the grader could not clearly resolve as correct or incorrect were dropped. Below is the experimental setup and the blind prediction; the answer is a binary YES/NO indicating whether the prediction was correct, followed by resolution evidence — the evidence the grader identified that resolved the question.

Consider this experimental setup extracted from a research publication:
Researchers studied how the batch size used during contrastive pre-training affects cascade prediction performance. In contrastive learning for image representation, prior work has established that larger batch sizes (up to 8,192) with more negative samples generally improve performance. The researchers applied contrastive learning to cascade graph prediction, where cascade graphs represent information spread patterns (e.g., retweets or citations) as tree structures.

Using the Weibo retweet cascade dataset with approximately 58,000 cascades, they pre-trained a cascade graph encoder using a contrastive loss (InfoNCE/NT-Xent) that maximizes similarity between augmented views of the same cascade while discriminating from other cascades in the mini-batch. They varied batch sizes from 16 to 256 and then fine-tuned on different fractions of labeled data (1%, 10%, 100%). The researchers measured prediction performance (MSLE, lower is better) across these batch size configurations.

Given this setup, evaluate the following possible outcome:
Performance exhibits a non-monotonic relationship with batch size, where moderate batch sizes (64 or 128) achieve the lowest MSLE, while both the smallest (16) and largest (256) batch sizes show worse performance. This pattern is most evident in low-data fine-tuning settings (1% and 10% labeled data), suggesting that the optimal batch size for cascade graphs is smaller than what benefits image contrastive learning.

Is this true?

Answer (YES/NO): NO